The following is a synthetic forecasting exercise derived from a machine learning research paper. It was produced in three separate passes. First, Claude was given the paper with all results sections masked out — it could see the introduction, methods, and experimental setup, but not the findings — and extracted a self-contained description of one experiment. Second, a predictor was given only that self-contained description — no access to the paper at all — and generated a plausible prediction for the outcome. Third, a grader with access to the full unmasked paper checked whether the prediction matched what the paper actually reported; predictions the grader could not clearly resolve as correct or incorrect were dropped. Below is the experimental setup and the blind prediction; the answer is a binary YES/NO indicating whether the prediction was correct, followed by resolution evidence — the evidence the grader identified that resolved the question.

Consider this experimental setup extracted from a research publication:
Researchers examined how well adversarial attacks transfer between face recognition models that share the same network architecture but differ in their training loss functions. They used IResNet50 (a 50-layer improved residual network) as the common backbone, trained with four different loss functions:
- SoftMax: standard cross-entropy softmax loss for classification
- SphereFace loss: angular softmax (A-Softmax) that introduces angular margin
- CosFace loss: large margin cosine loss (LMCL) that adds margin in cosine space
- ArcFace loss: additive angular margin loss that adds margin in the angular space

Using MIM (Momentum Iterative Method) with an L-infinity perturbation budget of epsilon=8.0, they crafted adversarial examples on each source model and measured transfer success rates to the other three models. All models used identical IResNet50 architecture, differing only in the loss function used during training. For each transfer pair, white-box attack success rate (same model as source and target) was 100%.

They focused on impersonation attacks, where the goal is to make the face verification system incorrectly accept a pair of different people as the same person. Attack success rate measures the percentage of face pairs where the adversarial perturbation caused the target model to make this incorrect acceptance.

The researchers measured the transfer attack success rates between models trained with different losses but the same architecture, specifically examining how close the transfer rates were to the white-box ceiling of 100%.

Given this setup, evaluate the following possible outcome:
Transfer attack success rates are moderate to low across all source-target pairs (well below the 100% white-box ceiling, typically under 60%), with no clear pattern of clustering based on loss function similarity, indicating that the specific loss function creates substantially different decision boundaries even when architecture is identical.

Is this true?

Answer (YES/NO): NO